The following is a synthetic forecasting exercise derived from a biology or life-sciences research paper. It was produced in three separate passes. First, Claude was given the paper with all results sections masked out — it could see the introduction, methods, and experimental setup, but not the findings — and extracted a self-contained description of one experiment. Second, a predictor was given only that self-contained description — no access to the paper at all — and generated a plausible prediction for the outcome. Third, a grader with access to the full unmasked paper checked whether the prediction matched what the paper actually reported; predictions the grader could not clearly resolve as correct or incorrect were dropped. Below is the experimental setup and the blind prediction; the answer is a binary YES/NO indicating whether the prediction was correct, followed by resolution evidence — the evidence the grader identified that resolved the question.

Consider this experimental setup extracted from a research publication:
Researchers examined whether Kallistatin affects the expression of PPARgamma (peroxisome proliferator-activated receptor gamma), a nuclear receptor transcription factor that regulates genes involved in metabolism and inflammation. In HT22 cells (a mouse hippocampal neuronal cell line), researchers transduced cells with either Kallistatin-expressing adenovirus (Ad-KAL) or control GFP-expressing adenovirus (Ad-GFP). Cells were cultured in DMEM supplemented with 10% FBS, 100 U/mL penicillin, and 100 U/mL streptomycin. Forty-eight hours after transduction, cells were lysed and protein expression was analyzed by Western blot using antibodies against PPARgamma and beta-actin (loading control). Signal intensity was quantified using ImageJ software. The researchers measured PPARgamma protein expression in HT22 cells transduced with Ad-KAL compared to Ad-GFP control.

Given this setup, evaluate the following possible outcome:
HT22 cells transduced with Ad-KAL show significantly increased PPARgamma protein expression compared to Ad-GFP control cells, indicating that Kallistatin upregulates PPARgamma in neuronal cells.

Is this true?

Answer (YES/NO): NO